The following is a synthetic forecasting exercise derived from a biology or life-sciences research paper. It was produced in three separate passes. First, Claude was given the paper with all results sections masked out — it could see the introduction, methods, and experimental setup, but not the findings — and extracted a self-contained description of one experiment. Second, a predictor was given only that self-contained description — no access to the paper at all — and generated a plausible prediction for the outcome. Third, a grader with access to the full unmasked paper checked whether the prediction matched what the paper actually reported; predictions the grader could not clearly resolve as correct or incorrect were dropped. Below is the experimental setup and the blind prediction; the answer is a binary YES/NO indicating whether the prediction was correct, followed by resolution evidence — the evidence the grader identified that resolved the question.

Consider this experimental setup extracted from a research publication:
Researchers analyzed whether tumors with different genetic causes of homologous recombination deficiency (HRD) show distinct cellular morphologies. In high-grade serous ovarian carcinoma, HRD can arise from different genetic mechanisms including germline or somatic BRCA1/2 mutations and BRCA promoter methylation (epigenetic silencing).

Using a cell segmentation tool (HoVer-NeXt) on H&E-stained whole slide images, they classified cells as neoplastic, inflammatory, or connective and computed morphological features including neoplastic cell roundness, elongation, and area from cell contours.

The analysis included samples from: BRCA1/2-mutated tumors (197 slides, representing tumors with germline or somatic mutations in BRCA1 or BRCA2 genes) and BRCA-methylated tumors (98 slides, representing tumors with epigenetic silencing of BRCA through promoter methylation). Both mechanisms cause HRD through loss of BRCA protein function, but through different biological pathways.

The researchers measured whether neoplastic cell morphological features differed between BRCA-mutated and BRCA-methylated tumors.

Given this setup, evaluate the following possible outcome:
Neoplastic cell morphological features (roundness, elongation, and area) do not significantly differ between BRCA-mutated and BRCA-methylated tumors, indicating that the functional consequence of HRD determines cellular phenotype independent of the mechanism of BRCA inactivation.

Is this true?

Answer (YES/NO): NO